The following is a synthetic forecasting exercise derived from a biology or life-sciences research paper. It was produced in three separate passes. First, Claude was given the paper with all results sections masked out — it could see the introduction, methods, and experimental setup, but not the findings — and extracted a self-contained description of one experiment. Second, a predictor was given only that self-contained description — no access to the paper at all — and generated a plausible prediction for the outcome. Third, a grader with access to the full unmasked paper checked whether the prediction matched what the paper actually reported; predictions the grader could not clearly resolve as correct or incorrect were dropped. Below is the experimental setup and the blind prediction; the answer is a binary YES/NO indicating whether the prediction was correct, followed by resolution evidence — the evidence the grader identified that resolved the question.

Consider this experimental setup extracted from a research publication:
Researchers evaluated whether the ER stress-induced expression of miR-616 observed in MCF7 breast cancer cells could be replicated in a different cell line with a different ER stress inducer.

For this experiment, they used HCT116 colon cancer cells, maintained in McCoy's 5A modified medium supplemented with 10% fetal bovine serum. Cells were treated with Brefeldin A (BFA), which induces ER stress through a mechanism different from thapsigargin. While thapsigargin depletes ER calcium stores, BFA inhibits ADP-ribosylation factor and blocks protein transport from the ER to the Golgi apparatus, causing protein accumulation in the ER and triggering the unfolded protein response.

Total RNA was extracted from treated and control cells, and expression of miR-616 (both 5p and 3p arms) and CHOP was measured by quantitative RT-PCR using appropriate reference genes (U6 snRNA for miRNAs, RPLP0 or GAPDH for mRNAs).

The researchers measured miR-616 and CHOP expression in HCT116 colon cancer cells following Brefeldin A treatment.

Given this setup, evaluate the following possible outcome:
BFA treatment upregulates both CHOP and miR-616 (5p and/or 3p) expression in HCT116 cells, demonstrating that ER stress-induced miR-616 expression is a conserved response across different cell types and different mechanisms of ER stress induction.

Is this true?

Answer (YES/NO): YES